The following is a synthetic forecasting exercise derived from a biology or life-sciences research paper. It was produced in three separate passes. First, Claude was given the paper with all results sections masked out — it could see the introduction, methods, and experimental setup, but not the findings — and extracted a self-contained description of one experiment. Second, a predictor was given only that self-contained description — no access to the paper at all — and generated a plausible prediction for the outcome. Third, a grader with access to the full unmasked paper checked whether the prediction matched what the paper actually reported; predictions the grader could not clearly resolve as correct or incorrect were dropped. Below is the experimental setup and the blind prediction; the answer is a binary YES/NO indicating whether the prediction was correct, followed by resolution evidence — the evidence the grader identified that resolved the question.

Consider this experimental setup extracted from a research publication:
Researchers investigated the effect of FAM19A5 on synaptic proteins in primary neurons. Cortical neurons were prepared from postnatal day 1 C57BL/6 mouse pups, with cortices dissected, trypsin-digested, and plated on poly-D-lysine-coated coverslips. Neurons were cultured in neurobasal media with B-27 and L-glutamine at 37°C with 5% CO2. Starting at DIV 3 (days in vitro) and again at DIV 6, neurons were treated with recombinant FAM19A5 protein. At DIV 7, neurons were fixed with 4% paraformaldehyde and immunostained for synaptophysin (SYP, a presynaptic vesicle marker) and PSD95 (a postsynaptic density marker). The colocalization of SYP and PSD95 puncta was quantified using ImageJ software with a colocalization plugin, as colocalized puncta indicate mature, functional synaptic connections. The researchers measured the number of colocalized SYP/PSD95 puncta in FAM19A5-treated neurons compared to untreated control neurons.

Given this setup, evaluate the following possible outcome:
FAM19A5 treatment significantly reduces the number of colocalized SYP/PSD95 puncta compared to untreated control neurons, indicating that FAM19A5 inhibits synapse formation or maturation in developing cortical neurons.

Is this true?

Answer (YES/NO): YES